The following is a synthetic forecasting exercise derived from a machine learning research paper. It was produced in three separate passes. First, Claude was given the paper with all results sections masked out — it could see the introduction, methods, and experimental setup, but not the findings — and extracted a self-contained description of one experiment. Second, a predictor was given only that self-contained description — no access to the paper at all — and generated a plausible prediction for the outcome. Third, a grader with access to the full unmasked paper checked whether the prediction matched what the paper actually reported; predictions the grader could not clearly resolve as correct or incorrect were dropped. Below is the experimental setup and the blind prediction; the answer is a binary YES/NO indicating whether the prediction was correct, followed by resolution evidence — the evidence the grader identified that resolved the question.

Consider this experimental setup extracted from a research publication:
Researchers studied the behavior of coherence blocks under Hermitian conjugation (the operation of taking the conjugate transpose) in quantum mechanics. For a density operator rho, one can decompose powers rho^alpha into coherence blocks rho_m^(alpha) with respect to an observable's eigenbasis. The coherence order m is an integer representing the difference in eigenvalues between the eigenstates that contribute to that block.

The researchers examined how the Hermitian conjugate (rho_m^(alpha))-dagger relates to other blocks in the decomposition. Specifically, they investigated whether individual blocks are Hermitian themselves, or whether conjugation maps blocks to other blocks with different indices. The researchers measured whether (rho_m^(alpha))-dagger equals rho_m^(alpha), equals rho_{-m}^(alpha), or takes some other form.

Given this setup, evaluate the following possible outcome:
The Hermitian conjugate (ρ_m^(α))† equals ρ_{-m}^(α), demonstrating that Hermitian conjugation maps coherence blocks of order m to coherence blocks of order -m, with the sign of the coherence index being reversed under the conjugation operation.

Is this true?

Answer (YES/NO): YES